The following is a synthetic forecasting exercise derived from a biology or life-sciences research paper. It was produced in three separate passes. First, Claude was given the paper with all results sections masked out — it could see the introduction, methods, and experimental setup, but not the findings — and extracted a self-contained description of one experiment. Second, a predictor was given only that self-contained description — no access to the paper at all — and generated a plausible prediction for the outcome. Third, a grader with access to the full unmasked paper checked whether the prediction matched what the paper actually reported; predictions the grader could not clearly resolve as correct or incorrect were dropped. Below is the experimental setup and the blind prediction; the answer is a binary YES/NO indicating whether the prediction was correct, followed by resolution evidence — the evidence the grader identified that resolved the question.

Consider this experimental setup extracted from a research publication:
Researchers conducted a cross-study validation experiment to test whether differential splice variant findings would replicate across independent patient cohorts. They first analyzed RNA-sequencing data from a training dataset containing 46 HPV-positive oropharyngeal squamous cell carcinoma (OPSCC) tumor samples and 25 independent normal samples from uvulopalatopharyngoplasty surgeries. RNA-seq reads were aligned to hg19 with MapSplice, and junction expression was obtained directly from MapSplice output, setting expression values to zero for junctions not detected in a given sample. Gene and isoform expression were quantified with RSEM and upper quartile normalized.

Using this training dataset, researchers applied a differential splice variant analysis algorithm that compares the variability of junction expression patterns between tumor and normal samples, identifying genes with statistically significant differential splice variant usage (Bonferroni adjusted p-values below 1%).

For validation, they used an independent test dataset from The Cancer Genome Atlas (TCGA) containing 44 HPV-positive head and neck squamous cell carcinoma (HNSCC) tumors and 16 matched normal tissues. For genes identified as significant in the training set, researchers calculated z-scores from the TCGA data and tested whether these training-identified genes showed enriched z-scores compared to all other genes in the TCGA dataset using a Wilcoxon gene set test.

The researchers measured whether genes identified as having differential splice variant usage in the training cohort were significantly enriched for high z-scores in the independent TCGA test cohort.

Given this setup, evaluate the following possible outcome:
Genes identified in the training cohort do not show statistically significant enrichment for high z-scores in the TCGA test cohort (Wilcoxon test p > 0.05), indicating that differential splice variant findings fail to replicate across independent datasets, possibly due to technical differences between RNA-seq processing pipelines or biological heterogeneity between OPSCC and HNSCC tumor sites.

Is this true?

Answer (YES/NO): NO